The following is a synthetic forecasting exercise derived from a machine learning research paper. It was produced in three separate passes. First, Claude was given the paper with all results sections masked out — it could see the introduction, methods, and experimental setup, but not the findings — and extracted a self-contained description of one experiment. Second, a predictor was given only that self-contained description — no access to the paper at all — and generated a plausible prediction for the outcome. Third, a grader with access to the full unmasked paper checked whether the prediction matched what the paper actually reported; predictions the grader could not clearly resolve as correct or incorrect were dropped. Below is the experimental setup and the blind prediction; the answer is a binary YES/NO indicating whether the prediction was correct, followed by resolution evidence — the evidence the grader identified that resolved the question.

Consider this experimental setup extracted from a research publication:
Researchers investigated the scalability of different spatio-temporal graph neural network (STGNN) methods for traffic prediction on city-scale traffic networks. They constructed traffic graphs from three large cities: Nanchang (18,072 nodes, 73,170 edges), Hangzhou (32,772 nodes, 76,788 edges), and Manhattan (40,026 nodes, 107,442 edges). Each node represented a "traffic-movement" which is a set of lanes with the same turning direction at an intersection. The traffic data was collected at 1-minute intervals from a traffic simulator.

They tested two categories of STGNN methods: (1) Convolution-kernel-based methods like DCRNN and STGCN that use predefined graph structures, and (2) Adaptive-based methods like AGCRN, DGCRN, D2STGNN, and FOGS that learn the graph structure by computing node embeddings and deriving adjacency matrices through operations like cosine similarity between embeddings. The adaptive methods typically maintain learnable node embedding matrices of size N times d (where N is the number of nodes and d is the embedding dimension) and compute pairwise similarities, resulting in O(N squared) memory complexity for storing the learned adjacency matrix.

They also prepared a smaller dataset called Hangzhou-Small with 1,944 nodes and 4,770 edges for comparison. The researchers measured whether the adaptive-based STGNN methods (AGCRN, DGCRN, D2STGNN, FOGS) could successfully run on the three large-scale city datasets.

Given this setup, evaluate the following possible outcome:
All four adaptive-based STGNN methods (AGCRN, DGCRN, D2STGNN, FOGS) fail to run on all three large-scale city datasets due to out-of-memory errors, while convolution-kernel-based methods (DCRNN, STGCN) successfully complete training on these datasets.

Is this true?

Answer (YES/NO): YES